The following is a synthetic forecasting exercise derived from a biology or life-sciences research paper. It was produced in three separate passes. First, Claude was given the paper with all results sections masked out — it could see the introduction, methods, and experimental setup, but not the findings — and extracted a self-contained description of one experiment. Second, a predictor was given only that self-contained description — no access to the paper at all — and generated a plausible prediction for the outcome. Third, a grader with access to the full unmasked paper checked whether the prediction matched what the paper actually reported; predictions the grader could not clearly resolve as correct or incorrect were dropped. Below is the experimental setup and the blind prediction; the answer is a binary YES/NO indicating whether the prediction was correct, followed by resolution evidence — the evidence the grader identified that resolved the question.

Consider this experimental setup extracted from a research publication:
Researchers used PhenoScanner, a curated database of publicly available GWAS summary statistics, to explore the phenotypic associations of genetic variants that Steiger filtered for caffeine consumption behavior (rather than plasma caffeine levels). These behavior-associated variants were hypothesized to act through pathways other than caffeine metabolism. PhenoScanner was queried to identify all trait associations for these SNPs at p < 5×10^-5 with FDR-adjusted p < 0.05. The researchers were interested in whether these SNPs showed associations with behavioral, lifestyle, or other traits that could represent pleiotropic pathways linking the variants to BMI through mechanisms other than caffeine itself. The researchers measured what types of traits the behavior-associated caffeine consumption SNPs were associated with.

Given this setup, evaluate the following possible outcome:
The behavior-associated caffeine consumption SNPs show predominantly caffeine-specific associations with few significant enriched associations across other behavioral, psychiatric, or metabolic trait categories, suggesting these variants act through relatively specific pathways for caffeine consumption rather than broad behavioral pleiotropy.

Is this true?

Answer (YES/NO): NO